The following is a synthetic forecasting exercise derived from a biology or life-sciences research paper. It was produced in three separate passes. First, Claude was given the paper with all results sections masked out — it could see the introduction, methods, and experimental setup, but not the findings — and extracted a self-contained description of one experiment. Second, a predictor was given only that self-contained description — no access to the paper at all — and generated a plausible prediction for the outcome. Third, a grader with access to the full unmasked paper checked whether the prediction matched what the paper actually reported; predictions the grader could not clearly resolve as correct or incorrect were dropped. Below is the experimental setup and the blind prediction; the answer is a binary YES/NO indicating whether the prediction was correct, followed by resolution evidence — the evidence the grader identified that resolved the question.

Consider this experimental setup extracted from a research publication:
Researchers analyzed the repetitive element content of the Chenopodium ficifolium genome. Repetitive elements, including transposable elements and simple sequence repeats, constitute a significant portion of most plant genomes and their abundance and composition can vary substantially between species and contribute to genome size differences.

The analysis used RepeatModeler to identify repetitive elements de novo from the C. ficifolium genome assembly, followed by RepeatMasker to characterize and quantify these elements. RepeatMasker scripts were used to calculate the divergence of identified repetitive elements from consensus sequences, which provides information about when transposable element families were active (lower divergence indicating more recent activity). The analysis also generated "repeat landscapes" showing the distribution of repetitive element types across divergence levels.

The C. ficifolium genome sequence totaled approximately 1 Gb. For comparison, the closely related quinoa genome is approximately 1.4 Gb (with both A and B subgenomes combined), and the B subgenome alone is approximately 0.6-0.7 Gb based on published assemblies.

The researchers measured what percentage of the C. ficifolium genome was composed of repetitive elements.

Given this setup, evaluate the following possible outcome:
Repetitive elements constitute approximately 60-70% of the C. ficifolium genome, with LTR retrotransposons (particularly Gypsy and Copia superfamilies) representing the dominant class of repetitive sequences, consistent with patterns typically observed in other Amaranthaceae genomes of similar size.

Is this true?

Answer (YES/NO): YES